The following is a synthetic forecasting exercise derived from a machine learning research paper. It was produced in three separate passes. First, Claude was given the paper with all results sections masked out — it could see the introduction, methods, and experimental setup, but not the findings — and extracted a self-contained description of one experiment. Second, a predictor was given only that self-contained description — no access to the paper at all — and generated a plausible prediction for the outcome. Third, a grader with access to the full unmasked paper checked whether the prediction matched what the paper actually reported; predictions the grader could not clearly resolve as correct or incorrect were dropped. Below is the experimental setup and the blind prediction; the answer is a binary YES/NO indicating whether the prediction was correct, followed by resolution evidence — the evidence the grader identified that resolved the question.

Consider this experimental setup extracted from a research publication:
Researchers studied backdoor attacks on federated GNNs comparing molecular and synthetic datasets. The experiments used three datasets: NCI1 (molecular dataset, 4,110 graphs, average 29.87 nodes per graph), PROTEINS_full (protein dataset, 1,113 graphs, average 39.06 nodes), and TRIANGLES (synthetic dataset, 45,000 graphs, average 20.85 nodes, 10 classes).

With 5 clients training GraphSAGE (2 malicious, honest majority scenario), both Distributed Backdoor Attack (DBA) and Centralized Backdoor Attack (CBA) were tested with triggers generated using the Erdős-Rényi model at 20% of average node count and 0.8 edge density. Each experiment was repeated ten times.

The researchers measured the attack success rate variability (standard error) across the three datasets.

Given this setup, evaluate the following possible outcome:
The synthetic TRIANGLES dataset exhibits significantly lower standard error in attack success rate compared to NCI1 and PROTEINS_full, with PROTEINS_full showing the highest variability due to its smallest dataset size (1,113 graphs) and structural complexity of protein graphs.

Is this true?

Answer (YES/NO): NO